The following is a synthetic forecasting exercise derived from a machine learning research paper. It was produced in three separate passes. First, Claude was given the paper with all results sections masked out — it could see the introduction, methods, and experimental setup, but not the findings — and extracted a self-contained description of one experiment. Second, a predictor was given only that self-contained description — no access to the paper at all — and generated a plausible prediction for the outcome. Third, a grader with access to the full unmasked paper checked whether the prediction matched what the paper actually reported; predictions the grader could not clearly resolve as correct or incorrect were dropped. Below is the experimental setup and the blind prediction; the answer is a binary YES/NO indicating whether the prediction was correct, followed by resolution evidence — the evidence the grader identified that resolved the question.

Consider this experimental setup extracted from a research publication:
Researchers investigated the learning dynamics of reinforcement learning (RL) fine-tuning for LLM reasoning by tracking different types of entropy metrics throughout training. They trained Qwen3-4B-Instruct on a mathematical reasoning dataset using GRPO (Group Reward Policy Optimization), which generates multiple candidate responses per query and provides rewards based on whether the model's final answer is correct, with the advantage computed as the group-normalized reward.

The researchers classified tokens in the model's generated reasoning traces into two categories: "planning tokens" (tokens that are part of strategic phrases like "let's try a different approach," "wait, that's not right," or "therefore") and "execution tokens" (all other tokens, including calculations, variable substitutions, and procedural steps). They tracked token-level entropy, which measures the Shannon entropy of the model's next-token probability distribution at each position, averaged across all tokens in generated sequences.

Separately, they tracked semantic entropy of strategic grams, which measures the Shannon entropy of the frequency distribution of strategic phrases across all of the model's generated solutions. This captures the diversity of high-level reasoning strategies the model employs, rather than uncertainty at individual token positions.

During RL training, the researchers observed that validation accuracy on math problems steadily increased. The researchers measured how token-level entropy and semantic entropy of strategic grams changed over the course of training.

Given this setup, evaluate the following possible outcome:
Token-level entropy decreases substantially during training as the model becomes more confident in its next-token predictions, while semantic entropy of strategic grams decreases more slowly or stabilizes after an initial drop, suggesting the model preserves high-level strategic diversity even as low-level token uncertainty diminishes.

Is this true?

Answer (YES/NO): NO